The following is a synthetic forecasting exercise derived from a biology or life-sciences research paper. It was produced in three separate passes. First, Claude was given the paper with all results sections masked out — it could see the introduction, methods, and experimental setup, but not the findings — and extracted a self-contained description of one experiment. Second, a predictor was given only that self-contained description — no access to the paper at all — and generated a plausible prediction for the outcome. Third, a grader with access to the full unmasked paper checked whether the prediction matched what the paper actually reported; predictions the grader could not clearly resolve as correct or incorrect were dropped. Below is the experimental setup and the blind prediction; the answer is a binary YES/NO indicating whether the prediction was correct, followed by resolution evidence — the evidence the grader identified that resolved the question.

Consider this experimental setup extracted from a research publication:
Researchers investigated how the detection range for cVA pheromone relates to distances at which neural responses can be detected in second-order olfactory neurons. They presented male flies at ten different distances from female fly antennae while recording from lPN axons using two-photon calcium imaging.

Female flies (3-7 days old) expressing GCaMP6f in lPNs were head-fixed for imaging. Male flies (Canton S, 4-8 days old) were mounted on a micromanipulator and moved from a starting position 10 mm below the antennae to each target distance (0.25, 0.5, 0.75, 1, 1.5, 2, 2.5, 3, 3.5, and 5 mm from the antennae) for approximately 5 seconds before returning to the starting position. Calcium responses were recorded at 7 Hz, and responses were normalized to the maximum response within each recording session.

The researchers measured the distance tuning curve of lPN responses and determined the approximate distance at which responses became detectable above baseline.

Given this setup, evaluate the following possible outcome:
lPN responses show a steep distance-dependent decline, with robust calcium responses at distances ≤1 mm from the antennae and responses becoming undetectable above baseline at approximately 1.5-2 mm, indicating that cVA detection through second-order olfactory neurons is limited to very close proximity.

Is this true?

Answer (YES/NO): NO